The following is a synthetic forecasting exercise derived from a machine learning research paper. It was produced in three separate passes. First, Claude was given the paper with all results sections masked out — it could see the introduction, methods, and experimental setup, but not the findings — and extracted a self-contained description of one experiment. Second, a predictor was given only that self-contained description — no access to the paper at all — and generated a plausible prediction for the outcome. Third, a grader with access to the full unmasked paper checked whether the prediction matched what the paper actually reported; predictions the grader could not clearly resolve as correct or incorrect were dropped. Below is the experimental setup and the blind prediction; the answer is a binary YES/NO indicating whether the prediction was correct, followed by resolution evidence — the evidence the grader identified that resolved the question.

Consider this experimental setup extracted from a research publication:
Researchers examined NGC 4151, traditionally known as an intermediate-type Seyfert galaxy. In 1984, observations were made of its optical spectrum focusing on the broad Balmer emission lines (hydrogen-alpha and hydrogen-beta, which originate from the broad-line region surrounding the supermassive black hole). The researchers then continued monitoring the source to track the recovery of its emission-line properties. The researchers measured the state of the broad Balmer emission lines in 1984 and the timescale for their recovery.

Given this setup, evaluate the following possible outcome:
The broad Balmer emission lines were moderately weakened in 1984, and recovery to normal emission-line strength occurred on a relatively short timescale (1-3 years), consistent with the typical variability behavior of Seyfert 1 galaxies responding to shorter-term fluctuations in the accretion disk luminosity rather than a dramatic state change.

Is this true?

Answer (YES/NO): NO